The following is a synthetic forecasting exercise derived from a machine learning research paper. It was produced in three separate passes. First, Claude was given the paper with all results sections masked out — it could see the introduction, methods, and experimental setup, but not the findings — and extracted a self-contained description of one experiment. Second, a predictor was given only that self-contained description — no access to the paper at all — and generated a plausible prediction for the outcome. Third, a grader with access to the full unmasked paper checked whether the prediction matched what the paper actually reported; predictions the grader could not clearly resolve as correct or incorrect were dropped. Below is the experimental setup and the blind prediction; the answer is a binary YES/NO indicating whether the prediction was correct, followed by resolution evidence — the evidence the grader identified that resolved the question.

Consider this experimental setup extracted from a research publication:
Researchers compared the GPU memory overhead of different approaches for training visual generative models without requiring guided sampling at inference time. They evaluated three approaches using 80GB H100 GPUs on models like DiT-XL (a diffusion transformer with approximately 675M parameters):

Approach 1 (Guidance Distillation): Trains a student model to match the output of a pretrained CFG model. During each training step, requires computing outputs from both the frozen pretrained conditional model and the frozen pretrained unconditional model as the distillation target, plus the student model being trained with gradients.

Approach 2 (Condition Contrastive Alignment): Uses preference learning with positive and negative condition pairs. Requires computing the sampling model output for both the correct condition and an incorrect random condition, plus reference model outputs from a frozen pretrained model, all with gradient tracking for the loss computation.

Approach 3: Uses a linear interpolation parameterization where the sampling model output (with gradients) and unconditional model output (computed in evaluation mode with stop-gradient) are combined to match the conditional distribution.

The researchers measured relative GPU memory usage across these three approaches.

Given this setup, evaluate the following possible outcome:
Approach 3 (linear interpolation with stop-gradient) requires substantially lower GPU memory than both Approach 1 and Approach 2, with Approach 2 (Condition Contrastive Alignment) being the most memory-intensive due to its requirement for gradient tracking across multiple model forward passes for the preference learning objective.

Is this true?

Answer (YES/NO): YES